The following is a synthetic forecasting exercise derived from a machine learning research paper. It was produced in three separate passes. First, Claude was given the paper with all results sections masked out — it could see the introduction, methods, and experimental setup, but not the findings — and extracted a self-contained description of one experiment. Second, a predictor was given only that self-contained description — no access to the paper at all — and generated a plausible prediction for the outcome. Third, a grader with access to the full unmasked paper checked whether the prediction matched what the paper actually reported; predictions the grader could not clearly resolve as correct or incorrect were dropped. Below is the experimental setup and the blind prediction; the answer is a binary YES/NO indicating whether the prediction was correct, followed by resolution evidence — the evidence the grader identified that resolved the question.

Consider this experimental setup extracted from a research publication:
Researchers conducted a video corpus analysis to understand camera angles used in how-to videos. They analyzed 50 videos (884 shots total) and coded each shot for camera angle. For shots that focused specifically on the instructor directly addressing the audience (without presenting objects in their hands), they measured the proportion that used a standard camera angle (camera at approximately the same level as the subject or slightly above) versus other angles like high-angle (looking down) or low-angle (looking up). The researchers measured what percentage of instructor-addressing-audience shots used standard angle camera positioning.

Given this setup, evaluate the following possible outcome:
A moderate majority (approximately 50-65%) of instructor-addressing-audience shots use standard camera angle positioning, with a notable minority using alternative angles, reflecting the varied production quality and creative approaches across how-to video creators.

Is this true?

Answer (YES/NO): NO